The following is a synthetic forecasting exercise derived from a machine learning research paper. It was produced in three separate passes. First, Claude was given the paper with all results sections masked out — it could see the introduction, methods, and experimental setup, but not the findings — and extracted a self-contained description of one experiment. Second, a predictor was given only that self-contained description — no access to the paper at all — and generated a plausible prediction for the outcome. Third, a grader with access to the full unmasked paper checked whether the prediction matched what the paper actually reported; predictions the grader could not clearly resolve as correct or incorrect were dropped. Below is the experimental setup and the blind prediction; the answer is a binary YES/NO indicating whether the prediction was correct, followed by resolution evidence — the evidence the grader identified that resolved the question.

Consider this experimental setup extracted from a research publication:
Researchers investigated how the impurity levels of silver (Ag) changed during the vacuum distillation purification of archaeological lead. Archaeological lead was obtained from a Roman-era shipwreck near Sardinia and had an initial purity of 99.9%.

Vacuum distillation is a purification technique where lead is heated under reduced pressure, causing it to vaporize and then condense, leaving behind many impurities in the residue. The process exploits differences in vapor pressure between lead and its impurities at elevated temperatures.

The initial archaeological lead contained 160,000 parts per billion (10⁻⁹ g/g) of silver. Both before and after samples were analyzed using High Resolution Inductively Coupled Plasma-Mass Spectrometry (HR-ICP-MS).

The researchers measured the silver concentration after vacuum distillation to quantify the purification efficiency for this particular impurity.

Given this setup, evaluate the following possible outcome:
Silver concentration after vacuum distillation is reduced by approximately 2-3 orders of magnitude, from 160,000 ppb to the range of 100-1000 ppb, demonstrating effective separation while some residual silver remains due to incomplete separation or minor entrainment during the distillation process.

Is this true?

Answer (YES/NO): YES